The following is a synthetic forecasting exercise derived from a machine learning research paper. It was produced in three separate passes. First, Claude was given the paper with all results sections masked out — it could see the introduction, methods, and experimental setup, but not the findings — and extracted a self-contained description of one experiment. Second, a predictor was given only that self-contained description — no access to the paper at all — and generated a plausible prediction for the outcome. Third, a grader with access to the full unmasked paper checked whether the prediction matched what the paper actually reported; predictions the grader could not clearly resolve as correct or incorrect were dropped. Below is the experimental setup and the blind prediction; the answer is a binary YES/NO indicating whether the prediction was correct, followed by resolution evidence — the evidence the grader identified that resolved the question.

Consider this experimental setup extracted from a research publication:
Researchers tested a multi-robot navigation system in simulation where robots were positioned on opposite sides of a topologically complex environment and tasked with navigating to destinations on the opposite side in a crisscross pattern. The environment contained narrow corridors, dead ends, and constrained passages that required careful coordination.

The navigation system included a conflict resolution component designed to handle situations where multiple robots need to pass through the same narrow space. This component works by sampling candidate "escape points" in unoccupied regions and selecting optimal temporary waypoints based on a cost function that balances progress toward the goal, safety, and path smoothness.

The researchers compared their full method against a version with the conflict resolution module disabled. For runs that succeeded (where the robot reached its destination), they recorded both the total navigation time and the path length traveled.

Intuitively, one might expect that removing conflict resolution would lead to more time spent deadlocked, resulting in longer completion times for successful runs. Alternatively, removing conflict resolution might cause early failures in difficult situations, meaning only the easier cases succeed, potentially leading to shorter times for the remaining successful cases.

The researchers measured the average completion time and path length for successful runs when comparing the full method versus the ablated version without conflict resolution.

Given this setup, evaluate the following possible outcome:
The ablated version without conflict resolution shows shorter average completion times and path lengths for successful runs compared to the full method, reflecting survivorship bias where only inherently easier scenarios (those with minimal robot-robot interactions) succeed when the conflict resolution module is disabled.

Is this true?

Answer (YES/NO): YES